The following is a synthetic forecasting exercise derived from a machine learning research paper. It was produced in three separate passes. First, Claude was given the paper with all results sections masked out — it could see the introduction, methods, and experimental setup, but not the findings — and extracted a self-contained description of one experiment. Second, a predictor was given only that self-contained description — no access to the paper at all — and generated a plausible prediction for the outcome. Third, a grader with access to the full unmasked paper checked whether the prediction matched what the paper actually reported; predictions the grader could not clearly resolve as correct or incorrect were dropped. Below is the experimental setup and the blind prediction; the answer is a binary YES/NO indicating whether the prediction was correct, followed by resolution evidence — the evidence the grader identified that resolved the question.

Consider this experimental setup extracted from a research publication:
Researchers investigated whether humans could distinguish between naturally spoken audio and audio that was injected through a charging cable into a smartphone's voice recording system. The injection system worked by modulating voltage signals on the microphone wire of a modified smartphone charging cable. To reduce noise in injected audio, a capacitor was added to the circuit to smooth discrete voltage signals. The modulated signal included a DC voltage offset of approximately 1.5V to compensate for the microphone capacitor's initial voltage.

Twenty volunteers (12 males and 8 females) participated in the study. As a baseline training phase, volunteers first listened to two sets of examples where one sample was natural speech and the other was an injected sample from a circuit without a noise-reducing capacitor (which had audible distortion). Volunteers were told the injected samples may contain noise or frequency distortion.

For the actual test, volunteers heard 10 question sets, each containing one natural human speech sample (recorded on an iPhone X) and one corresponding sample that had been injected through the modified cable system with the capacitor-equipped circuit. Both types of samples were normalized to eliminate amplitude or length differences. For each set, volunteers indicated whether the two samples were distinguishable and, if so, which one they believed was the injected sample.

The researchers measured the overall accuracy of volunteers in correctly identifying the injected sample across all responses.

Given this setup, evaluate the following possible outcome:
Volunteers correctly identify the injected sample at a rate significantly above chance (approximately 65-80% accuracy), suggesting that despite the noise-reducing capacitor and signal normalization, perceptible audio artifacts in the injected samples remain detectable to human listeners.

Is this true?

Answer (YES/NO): NO